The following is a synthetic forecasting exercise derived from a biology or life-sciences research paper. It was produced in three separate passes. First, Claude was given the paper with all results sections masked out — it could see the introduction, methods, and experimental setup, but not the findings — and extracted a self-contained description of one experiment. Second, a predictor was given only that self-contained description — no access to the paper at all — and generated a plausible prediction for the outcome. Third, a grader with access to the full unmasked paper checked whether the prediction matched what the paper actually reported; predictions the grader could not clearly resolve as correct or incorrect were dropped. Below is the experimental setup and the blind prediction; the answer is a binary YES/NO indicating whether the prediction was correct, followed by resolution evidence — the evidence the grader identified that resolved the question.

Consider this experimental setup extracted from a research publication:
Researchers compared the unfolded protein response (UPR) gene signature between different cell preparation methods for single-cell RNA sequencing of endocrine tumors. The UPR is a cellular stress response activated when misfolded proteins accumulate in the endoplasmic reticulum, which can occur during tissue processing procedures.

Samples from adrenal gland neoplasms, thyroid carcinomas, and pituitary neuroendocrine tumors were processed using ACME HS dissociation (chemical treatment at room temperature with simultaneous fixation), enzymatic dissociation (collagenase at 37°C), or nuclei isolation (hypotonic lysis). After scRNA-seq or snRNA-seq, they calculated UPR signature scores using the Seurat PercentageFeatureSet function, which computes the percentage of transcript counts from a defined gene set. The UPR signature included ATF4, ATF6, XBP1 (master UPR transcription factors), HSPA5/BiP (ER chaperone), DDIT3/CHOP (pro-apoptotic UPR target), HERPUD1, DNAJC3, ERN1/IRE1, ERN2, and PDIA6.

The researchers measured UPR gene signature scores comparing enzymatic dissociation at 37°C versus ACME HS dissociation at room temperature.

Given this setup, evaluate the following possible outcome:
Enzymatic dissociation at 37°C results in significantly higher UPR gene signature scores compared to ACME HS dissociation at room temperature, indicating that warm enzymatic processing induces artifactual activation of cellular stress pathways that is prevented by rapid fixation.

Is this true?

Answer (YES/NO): NO